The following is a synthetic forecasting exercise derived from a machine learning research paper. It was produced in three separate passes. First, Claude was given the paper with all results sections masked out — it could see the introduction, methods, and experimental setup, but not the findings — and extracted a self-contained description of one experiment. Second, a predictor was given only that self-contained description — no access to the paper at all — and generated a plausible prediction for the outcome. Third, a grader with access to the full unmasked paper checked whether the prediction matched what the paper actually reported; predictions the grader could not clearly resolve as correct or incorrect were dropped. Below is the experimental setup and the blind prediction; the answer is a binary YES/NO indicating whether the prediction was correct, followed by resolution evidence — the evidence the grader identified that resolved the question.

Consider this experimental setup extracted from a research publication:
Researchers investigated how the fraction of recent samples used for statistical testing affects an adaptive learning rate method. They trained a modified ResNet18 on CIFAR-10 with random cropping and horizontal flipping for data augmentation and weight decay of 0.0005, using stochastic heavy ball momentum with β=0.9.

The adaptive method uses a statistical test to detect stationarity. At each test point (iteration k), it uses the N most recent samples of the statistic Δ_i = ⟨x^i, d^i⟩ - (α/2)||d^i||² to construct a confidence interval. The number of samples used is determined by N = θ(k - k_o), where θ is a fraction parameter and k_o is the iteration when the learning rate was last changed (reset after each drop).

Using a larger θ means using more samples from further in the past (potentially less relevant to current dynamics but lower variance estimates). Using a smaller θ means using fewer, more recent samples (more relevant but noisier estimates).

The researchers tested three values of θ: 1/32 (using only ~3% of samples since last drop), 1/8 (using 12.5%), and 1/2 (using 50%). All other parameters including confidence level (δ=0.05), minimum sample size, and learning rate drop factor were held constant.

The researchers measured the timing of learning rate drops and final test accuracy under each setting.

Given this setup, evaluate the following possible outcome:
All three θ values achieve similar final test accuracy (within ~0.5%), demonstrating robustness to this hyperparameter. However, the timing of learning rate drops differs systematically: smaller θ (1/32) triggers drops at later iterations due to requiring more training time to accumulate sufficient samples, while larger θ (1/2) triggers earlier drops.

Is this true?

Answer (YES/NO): NO